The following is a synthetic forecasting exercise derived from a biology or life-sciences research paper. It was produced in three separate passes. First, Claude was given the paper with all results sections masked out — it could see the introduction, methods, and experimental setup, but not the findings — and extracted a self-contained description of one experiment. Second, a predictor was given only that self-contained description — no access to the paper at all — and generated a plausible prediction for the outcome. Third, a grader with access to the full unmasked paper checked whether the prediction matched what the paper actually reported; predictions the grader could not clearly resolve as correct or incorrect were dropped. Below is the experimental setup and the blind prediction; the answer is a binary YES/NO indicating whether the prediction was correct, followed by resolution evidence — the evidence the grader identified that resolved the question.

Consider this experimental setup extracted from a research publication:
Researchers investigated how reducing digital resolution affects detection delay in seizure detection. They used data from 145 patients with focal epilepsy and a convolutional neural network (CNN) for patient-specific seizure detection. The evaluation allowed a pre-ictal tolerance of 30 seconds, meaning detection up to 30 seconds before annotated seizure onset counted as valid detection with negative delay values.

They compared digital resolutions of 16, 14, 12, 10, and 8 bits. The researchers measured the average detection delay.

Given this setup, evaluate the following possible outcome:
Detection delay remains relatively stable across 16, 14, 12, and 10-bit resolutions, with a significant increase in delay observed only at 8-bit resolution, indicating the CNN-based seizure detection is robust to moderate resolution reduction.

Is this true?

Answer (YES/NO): NO